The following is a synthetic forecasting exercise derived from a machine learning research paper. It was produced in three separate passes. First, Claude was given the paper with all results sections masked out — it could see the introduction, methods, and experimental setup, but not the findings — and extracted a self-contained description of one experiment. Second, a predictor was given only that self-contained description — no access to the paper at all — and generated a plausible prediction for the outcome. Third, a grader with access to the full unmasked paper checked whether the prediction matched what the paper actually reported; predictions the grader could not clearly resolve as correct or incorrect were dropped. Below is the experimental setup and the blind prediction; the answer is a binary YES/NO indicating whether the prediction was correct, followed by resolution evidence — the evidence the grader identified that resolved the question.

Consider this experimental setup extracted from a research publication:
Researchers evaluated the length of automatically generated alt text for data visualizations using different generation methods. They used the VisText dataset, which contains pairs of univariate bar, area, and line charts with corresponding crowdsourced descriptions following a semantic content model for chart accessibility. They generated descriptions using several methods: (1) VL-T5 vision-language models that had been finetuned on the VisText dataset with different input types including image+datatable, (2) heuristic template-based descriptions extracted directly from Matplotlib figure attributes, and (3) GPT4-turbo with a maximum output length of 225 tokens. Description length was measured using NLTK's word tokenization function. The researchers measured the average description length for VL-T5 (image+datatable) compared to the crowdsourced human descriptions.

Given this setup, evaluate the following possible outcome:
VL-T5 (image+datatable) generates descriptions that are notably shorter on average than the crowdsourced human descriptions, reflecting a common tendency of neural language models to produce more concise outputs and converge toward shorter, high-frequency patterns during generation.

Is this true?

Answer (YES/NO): YES